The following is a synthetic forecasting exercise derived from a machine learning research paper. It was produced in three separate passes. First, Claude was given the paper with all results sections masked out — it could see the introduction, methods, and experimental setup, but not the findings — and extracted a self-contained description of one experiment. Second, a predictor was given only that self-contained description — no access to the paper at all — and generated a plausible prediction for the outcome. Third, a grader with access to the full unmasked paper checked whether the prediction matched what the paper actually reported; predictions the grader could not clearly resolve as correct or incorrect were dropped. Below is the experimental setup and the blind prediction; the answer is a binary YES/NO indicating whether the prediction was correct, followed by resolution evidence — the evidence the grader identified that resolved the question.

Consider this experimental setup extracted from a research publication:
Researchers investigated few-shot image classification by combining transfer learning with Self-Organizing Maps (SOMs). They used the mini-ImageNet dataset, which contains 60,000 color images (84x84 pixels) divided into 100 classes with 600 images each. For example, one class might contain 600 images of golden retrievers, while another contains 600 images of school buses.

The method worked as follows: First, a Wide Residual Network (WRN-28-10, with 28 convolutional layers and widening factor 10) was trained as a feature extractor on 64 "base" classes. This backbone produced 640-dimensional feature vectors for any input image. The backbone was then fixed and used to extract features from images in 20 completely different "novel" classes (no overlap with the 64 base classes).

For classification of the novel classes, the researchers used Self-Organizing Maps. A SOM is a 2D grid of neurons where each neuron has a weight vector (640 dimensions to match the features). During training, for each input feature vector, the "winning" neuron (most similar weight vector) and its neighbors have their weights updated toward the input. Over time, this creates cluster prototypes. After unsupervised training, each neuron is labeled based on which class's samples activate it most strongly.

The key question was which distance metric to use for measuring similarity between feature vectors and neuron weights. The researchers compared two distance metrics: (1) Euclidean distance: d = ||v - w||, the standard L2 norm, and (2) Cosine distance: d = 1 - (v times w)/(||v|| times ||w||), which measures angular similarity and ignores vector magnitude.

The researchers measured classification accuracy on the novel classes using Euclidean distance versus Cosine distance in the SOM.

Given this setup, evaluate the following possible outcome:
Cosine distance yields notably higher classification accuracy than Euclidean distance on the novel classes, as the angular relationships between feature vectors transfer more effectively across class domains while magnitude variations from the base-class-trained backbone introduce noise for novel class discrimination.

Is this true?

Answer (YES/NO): YES